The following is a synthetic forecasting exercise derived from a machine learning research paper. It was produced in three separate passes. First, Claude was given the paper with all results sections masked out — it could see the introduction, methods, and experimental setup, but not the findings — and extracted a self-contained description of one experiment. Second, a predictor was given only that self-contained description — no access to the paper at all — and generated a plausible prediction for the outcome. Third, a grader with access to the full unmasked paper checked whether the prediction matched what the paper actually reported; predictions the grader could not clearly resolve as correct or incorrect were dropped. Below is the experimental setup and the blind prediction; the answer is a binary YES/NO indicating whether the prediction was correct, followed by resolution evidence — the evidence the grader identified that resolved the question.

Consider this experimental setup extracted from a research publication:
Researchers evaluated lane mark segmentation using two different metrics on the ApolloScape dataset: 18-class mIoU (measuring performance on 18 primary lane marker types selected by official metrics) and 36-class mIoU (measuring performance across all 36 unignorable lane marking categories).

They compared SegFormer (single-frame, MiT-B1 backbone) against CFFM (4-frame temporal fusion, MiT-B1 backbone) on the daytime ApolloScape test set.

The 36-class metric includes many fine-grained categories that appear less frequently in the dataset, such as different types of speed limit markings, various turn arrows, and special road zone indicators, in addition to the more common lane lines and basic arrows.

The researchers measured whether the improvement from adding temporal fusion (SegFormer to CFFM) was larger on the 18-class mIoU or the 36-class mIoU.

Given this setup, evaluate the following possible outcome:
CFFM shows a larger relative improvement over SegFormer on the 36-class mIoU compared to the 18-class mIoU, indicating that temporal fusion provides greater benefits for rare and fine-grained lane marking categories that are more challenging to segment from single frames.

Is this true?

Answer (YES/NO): YES